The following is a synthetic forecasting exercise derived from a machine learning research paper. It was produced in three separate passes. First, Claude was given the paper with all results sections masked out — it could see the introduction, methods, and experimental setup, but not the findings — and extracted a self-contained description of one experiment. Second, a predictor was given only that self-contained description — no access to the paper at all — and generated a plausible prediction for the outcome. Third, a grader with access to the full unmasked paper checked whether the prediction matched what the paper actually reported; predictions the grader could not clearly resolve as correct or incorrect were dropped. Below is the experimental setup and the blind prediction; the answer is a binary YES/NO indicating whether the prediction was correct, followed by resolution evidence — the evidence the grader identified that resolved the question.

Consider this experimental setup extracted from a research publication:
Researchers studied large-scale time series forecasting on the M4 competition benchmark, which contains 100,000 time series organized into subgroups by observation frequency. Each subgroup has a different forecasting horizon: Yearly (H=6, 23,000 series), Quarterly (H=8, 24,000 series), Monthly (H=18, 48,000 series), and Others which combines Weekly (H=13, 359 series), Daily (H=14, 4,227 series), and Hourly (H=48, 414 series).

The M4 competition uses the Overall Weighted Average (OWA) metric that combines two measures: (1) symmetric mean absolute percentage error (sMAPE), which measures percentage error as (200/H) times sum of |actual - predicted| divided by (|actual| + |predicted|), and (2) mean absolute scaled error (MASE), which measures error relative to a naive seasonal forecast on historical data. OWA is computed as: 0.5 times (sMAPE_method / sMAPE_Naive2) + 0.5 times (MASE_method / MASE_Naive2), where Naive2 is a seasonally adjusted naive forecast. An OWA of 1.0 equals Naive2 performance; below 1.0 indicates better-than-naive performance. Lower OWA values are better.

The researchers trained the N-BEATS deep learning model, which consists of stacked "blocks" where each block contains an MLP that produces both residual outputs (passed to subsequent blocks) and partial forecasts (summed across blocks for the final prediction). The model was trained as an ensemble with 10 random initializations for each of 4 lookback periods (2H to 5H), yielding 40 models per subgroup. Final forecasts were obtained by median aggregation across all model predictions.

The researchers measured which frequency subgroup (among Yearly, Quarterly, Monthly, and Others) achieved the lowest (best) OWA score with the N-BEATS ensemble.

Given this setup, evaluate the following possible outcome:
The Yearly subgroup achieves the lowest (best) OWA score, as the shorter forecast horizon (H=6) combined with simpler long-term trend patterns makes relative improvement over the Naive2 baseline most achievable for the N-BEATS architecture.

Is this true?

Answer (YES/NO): YES